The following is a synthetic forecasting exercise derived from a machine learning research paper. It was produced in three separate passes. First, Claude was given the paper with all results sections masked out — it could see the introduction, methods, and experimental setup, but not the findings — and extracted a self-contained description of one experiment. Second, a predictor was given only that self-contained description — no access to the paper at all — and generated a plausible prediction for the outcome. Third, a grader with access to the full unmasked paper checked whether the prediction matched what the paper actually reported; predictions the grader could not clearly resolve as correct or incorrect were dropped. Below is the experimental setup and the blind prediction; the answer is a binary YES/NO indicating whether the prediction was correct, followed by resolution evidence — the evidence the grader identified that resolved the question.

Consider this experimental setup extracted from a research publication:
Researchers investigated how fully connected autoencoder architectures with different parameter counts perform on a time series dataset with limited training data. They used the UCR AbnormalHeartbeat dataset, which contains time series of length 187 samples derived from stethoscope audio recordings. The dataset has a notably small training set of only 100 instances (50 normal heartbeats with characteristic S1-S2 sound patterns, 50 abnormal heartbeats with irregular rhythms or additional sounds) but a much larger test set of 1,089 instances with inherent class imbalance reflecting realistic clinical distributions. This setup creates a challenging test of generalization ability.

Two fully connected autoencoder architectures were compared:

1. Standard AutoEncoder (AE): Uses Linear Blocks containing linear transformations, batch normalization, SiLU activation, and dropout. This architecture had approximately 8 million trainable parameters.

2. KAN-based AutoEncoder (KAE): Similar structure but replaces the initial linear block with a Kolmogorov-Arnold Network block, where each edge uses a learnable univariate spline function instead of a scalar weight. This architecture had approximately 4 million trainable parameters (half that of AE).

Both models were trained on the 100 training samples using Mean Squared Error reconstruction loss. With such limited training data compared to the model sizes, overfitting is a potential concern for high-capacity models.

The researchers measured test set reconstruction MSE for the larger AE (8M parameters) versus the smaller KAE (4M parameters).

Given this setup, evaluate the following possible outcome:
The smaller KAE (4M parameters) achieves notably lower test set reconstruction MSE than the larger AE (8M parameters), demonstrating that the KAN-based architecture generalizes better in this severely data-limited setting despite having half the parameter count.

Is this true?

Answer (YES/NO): NO